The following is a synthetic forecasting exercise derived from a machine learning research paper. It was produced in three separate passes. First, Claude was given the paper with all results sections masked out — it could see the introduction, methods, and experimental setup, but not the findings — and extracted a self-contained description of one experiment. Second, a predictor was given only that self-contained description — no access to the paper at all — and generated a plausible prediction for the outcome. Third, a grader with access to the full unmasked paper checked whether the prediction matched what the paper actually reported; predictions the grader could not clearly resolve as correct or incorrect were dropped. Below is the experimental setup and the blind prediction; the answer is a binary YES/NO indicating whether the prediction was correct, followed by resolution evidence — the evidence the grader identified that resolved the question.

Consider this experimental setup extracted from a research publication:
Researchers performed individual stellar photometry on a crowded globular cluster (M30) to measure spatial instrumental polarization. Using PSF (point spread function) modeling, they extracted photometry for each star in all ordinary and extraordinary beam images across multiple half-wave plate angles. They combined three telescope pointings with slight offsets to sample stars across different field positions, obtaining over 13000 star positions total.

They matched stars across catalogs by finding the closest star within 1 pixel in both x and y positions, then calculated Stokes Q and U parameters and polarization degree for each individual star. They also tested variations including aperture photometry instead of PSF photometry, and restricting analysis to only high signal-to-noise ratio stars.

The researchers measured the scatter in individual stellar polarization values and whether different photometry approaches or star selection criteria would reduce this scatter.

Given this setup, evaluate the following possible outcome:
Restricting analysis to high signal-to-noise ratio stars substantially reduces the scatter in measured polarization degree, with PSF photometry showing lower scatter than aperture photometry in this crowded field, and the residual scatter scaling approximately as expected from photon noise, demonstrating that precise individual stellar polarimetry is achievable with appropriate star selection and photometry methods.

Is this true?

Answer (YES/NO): NO